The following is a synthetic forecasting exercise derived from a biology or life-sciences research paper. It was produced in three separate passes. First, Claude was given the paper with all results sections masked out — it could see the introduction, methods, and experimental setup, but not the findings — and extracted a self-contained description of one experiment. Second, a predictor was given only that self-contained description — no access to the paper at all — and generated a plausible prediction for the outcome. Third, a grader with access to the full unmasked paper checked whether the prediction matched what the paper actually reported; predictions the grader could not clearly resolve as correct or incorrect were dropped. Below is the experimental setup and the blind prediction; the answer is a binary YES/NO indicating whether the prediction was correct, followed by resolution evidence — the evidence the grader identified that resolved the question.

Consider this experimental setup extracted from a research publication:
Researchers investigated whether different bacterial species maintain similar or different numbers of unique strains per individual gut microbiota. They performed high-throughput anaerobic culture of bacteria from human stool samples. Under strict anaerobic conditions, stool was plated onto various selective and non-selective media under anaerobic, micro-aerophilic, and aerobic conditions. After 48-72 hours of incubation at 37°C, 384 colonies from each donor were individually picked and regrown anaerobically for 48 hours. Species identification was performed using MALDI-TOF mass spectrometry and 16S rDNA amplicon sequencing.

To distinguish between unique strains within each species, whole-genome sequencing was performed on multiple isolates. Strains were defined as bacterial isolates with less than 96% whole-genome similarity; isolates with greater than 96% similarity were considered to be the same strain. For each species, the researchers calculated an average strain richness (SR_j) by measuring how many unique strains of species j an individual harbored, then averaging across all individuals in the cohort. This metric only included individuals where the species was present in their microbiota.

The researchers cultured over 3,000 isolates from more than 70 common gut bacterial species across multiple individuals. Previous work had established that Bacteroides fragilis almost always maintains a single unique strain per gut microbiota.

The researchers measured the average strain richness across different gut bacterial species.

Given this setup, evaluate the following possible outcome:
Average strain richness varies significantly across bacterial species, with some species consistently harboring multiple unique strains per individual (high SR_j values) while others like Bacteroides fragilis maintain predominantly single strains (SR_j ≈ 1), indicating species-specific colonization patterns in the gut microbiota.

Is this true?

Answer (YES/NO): YES